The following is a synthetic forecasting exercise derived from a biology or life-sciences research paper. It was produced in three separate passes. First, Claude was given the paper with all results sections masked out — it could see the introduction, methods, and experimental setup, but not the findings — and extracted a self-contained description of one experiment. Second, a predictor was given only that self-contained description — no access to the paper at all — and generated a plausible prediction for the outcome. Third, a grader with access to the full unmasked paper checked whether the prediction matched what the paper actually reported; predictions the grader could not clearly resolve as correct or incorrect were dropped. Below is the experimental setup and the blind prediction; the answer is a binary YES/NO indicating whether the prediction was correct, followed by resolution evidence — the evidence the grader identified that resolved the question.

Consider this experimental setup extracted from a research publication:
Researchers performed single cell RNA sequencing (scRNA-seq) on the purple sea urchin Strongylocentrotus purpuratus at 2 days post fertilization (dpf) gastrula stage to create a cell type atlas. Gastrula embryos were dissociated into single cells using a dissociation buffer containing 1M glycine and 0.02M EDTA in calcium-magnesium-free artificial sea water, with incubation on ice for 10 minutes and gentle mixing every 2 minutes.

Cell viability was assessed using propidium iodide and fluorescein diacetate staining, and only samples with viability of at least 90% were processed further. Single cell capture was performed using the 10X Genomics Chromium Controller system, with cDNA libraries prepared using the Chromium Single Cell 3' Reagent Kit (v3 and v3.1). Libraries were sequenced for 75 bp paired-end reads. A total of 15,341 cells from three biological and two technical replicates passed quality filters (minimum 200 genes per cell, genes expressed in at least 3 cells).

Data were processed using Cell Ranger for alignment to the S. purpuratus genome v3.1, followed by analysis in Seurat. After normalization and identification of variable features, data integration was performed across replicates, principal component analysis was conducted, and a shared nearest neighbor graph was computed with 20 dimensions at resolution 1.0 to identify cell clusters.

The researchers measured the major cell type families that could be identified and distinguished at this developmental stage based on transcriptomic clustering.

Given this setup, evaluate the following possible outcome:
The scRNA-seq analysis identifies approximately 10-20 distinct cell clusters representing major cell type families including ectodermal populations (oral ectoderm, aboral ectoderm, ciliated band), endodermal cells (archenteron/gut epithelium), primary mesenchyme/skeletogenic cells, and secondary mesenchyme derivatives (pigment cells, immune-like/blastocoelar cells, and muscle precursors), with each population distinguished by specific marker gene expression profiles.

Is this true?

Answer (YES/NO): YES